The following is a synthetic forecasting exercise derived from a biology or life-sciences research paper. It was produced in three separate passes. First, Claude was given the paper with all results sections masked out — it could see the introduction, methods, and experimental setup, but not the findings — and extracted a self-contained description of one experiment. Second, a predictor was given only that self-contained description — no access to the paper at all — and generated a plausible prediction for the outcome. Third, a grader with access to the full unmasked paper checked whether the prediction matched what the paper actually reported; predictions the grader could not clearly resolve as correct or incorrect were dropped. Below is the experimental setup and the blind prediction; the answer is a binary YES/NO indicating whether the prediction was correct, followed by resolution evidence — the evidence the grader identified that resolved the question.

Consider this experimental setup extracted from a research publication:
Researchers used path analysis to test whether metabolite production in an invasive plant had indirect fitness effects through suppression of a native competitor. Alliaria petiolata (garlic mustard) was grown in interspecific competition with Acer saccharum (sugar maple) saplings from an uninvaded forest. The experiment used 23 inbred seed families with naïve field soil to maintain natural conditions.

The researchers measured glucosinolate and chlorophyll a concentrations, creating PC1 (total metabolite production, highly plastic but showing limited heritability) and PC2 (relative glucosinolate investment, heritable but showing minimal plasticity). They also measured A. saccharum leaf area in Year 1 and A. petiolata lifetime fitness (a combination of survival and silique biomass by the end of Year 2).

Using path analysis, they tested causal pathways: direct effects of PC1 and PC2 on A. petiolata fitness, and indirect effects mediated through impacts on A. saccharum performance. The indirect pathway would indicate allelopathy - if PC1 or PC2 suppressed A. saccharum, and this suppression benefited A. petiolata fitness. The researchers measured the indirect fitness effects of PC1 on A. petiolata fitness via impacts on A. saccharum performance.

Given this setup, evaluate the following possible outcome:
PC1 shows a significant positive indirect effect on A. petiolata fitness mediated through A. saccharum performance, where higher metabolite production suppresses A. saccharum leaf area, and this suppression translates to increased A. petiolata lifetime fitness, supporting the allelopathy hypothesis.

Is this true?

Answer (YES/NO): NO